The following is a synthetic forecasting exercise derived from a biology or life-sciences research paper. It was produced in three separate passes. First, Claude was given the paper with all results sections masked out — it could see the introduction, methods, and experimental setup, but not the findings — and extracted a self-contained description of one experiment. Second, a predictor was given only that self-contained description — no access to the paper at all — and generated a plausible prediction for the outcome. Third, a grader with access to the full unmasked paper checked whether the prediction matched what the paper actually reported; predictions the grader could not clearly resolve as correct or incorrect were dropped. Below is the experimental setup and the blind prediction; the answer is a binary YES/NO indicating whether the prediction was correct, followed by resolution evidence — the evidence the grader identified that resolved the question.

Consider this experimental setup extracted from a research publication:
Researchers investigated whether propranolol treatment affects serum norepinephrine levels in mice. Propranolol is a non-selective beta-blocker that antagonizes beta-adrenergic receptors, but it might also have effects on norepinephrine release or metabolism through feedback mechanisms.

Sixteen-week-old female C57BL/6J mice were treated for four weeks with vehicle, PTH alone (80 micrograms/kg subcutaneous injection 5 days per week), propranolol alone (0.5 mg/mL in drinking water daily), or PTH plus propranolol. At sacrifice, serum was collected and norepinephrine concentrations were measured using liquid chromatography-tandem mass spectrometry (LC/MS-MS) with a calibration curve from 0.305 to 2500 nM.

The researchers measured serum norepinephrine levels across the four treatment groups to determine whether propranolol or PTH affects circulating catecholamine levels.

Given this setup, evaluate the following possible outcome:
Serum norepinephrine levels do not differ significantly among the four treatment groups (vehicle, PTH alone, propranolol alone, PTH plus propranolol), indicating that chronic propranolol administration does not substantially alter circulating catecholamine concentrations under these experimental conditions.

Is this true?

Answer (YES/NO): NO